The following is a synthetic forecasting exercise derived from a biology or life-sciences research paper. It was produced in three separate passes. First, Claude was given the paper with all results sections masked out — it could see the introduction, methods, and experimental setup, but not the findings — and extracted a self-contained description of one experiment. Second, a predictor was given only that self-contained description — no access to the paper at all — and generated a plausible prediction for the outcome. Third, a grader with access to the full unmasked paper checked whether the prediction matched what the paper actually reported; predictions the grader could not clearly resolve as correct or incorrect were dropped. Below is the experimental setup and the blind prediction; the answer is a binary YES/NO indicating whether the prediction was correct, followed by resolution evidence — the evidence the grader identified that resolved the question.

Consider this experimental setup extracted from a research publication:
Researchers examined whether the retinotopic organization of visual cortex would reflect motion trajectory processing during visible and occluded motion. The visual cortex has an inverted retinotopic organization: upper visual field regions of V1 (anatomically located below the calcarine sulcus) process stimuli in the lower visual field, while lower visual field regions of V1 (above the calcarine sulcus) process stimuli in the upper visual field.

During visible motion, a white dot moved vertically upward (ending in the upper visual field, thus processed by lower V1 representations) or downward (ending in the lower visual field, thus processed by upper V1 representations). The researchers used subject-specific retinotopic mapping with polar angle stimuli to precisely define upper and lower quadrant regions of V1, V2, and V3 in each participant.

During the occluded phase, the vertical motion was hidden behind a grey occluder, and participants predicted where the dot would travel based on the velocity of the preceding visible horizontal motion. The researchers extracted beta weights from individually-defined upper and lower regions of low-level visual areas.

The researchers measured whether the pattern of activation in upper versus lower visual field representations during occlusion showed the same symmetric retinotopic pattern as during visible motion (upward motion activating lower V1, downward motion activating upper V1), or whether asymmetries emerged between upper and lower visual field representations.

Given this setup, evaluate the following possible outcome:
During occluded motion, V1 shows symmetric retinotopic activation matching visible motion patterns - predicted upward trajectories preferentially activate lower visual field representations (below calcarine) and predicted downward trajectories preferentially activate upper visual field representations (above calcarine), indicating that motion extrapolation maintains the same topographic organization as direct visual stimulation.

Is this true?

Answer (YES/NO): NO